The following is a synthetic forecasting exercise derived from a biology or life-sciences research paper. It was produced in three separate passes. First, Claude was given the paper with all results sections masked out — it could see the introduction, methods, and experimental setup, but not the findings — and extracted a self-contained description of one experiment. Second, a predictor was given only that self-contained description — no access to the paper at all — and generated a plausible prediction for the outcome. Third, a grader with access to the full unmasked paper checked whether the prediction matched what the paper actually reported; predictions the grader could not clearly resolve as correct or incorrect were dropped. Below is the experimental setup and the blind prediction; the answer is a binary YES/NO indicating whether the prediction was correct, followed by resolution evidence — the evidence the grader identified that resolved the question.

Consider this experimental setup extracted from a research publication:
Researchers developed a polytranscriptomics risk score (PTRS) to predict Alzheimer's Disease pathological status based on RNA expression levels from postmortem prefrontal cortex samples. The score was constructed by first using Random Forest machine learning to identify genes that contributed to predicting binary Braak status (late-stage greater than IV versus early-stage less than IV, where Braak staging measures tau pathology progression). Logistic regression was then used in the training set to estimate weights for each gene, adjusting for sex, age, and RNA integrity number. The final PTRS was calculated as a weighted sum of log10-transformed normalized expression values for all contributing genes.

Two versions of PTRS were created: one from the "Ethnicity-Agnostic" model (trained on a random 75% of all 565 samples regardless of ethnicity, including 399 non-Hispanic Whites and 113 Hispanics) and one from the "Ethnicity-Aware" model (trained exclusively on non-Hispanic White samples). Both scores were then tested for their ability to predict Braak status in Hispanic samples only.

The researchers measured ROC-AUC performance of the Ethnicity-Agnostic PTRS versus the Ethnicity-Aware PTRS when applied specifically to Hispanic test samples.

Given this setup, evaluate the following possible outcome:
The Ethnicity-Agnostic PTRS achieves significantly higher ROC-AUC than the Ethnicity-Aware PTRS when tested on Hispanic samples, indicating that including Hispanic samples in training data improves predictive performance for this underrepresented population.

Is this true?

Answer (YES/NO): NO